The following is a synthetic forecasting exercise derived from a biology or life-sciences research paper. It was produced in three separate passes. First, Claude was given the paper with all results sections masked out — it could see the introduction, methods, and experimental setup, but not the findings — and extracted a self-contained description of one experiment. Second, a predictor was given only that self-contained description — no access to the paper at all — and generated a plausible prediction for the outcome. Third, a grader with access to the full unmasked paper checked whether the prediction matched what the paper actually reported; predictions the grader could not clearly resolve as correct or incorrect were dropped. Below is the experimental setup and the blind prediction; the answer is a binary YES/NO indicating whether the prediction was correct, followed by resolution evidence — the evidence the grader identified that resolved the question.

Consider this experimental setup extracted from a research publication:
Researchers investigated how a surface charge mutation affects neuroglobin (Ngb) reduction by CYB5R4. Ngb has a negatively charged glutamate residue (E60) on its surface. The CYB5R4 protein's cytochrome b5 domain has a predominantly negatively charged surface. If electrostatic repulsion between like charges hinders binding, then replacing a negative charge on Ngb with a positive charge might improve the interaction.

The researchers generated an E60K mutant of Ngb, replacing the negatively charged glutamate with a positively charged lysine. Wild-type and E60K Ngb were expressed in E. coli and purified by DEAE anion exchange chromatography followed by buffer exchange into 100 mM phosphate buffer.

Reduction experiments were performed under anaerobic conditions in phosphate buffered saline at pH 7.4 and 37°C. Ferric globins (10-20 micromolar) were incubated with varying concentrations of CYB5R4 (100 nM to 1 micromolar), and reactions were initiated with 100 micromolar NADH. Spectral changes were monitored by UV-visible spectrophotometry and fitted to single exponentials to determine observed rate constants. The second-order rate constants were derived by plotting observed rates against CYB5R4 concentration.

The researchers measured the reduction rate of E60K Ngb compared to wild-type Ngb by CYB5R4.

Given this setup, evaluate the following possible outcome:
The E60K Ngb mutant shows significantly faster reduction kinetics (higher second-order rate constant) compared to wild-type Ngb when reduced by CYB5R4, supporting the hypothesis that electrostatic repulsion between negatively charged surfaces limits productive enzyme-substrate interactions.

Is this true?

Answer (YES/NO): YES